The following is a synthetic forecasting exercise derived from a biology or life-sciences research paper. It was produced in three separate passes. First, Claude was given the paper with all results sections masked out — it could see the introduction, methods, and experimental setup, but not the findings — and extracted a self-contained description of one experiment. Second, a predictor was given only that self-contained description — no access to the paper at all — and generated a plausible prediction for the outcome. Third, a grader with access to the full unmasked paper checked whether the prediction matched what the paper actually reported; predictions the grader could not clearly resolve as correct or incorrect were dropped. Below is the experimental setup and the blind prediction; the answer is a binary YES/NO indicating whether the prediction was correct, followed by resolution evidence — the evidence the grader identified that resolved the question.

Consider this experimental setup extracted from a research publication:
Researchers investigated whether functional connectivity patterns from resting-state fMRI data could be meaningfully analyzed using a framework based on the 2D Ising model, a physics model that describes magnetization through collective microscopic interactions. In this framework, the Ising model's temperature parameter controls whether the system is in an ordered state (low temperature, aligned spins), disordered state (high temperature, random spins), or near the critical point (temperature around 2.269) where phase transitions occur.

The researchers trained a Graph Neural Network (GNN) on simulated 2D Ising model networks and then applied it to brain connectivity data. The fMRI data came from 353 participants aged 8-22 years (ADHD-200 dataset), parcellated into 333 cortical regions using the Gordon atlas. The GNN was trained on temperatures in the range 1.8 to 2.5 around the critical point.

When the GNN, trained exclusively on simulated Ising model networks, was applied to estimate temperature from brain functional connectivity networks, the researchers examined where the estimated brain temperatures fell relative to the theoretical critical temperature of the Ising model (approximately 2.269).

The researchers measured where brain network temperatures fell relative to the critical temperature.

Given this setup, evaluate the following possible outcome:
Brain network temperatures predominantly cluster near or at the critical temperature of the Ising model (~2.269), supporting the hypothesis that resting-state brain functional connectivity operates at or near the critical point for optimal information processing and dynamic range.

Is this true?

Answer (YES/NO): NO